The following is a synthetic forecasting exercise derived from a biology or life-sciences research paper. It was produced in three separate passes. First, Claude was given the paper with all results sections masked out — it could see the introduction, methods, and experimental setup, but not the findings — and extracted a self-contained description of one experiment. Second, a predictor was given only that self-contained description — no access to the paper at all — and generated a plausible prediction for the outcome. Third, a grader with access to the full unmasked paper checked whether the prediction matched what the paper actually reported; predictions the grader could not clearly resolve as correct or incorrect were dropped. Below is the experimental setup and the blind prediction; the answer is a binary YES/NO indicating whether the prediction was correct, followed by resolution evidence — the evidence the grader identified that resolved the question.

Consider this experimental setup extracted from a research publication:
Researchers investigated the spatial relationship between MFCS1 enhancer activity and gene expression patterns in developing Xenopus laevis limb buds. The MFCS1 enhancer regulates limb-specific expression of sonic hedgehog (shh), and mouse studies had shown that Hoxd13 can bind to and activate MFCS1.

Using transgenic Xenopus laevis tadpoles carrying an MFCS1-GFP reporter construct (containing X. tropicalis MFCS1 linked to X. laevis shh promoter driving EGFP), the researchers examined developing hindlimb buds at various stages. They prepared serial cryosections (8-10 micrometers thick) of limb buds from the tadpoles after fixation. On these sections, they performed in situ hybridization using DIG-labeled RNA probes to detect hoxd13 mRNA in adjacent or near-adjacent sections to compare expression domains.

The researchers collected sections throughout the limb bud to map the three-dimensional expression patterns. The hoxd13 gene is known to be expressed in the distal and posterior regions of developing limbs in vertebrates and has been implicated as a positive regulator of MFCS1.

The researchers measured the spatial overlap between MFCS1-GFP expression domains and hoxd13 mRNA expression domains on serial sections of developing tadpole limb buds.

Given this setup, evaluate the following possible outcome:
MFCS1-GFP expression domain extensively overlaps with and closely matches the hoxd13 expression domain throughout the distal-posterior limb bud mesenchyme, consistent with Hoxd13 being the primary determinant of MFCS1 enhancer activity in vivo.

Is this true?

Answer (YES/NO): NO